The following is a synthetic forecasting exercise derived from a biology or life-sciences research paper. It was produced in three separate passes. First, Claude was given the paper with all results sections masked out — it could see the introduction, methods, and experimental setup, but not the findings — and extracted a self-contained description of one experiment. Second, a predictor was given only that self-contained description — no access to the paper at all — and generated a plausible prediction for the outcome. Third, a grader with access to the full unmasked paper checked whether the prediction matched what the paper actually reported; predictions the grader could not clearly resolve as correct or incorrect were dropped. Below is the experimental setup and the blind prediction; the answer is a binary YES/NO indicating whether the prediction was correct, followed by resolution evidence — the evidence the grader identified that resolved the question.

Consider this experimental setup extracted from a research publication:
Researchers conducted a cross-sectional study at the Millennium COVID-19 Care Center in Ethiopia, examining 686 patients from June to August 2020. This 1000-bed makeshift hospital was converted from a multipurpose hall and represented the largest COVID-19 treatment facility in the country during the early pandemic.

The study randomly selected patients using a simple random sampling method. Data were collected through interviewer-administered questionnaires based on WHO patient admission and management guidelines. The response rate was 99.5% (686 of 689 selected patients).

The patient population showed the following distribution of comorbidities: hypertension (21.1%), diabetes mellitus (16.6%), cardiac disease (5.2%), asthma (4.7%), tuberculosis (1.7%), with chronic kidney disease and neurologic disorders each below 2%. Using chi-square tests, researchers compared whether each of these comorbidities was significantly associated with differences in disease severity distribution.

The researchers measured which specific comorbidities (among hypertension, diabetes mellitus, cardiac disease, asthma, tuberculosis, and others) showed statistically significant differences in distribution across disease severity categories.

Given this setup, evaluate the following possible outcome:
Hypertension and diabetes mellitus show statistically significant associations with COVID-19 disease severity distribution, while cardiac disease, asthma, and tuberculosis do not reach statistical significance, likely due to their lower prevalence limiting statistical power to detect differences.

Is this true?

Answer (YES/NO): YES